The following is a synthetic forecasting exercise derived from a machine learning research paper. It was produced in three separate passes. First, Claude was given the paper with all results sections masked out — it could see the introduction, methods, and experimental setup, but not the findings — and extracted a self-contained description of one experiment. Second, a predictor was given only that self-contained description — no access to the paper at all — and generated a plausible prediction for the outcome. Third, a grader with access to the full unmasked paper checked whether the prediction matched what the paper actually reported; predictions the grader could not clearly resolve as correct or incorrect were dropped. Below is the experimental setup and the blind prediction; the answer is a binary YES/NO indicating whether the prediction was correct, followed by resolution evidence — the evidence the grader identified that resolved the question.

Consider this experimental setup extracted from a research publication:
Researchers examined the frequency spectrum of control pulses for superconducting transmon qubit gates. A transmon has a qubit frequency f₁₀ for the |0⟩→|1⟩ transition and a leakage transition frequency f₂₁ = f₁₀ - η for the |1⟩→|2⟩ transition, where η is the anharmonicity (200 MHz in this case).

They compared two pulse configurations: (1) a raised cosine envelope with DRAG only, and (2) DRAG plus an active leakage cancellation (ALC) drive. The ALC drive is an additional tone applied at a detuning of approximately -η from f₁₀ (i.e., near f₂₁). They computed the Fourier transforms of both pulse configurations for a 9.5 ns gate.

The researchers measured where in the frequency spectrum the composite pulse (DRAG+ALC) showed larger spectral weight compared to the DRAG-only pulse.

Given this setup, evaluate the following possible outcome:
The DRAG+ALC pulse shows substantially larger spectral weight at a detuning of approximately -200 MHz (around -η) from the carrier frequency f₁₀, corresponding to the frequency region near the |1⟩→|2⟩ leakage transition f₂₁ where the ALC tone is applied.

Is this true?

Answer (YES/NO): NO